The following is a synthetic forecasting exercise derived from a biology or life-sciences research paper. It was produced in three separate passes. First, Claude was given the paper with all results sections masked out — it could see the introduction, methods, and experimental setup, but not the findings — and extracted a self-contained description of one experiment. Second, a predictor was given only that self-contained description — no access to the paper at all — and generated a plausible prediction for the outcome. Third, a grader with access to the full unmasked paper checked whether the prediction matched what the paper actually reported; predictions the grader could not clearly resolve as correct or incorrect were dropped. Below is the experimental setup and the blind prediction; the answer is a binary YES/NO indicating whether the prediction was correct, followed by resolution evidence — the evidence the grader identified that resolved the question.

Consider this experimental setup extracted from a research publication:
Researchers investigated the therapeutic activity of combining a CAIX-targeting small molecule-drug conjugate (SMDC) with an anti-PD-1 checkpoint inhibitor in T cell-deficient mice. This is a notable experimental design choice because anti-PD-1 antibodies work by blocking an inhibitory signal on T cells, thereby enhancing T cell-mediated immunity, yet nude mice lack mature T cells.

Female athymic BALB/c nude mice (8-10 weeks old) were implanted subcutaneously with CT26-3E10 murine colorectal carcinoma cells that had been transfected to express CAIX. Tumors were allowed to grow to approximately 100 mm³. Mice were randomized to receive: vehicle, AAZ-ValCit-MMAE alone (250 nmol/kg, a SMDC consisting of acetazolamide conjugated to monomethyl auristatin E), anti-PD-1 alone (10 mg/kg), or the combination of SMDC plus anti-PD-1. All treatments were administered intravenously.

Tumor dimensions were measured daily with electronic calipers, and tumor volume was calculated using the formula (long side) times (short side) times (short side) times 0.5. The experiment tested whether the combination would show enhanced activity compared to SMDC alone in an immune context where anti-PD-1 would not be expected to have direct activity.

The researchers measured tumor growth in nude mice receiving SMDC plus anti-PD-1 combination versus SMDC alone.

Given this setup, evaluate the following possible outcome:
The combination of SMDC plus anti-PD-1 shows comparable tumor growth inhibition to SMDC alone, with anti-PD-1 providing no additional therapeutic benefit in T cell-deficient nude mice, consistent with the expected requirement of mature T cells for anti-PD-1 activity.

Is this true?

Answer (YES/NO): NO